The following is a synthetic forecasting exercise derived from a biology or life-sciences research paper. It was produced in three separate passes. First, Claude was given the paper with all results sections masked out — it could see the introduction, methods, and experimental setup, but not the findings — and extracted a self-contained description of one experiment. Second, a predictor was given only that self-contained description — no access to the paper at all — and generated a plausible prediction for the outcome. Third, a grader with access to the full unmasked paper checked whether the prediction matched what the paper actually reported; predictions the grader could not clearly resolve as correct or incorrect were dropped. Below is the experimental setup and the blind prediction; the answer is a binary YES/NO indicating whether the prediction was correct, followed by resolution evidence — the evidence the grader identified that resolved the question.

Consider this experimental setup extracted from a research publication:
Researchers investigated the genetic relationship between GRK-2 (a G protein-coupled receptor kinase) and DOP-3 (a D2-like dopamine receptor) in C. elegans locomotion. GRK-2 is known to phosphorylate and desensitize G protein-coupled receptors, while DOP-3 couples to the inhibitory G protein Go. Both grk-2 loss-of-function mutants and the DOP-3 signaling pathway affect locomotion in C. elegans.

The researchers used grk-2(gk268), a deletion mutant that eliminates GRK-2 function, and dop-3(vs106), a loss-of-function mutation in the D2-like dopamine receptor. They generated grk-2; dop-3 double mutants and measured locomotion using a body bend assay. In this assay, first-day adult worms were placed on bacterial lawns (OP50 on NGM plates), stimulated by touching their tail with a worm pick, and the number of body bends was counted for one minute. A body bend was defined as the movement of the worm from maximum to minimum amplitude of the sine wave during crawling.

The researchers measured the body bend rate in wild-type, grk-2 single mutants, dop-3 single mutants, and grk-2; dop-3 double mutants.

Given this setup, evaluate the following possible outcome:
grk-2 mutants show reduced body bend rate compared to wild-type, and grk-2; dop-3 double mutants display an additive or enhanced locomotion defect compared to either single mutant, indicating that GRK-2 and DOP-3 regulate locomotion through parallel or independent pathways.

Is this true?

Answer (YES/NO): NO